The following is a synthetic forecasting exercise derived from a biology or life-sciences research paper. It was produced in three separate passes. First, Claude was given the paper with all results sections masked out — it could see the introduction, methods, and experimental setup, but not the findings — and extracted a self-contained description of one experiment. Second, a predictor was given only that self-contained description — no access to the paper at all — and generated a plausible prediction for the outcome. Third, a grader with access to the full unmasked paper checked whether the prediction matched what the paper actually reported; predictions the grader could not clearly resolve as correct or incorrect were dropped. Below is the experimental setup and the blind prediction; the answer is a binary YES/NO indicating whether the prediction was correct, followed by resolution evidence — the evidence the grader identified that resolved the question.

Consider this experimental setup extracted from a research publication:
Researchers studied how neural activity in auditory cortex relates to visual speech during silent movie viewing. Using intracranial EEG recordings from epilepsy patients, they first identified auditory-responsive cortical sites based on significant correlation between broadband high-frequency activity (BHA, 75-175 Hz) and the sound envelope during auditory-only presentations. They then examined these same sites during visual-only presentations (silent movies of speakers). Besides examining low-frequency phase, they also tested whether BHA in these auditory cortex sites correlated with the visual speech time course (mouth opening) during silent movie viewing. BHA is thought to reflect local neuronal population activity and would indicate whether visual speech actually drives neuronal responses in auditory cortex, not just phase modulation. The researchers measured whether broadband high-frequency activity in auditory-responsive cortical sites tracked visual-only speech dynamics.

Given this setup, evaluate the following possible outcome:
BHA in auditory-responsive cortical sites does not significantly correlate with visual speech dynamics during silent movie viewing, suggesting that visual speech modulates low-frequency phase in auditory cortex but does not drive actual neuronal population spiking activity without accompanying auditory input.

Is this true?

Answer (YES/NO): NO